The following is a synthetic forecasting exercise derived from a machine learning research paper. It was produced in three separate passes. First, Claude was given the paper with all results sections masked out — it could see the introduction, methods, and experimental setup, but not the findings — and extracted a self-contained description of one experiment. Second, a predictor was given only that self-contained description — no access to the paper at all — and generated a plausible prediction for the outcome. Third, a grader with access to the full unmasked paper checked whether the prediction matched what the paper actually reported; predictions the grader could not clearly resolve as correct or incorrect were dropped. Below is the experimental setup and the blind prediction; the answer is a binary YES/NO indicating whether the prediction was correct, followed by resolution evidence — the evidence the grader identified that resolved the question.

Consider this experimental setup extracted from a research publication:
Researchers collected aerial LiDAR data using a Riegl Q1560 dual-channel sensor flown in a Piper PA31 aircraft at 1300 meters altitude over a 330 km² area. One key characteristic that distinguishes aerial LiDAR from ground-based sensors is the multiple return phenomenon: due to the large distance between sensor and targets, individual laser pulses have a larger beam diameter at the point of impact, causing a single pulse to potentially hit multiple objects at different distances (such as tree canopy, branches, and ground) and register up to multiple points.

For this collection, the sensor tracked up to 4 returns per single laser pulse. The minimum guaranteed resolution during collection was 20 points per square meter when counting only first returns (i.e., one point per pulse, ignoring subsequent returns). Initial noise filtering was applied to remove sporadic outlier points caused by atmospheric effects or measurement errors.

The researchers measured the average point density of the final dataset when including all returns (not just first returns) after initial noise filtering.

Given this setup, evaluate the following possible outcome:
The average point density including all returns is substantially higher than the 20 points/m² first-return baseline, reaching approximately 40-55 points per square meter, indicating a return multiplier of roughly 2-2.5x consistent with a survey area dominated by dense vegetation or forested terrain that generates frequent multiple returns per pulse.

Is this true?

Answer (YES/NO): YES